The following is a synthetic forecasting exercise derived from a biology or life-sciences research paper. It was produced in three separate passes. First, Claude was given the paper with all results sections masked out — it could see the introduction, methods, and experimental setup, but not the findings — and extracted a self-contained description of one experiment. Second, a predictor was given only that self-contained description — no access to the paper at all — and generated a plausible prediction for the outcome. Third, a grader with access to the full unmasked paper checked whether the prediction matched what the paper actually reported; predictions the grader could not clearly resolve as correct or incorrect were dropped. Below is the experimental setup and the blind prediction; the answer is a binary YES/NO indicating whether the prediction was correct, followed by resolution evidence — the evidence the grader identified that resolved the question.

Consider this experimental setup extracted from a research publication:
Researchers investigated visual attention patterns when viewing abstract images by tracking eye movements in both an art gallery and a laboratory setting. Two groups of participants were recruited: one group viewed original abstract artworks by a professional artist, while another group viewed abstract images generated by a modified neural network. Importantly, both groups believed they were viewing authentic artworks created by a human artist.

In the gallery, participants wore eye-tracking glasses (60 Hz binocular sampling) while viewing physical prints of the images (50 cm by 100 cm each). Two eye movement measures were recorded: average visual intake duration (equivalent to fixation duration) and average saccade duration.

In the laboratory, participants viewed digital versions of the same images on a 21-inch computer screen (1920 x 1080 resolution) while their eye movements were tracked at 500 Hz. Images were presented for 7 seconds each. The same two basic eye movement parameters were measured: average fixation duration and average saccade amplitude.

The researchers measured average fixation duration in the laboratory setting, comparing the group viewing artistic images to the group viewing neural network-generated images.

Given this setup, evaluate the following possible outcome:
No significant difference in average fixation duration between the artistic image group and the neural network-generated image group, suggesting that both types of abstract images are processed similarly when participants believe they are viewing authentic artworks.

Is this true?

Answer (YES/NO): NO